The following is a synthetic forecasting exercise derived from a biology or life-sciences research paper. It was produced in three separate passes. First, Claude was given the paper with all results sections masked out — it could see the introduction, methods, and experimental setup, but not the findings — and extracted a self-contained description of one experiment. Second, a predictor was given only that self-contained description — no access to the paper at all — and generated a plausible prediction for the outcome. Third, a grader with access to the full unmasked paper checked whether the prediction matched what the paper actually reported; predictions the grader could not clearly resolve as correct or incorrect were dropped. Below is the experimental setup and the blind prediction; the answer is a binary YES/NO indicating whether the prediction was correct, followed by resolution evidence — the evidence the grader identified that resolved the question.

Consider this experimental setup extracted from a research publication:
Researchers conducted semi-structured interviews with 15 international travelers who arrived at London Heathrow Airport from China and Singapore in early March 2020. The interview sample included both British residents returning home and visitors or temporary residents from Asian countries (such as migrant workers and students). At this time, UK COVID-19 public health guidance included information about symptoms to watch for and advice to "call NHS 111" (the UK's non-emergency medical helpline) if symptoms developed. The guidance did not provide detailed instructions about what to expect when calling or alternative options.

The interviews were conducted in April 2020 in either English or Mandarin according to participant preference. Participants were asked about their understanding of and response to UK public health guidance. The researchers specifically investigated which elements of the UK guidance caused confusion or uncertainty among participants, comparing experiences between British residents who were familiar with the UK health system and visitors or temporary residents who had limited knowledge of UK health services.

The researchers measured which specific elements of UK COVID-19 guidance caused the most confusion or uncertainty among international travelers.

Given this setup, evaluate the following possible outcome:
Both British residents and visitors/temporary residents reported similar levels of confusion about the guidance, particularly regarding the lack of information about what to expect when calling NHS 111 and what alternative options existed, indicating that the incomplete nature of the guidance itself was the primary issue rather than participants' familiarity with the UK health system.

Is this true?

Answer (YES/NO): NO